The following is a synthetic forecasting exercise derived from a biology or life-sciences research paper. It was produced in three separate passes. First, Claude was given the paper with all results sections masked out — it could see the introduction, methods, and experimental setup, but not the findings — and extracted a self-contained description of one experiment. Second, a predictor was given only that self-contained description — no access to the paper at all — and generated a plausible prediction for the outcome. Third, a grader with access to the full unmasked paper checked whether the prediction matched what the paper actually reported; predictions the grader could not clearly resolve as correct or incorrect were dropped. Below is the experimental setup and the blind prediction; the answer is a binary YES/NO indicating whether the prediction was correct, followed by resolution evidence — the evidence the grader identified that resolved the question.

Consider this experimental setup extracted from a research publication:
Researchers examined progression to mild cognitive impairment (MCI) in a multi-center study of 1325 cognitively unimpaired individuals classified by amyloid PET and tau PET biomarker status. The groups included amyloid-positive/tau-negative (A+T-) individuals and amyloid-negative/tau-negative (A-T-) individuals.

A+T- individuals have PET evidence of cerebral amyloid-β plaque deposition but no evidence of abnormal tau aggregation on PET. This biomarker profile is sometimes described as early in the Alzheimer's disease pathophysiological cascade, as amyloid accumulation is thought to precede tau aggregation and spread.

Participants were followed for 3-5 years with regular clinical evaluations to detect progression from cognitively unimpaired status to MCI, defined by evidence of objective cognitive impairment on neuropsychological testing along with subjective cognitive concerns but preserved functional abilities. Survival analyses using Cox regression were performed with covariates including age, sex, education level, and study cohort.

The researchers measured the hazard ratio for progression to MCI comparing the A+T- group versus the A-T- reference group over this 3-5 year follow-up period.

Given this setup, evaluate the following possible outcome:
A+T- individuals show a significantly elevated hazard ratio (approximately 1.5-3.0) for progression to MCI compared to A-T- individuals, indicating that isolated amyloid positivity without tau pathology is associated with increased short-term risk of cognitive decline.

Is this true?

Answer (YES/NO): YES